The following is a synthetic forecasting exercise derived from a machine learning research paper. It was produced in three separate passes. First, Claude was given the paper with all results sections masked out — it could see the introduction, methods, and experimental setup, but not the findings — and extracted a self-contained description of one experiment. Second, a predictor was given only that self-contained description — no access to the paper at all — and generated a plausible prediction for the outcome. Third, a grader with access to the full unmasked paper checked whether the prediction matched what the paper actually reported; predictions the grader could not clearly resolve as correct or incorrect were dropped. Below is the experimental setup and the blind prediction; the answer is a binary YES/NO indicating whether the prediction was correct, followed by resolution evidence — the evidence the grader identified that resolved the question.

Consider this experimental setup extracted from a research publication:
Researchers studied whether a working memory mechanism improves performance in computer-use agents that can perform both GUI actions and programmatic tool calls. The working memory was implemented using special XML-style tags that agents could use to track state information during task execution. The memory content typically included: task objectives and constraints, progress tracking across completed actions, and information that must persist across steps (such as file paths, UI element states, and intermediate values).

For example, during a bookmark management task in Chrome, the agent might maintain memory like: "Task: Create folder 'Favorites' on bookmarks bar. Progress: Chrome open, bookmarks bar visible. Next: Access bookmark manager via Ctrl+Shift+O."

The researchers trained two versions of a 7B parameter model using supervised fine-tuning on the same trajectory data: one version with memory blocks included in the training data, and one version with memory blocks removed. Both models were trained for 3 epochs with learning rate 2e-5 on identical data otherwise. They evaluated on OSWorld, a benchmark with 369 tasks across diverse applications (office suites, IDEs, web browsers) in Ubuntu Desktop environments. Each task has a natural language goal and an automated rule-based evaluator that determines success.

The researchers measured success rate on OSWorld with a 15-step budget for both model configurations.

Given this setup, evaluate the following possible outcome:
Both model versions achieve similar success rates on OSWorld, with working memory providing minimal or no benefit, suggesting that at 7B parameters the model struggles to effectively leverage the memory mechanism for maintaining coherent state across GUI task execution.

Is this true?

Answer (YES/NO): NO